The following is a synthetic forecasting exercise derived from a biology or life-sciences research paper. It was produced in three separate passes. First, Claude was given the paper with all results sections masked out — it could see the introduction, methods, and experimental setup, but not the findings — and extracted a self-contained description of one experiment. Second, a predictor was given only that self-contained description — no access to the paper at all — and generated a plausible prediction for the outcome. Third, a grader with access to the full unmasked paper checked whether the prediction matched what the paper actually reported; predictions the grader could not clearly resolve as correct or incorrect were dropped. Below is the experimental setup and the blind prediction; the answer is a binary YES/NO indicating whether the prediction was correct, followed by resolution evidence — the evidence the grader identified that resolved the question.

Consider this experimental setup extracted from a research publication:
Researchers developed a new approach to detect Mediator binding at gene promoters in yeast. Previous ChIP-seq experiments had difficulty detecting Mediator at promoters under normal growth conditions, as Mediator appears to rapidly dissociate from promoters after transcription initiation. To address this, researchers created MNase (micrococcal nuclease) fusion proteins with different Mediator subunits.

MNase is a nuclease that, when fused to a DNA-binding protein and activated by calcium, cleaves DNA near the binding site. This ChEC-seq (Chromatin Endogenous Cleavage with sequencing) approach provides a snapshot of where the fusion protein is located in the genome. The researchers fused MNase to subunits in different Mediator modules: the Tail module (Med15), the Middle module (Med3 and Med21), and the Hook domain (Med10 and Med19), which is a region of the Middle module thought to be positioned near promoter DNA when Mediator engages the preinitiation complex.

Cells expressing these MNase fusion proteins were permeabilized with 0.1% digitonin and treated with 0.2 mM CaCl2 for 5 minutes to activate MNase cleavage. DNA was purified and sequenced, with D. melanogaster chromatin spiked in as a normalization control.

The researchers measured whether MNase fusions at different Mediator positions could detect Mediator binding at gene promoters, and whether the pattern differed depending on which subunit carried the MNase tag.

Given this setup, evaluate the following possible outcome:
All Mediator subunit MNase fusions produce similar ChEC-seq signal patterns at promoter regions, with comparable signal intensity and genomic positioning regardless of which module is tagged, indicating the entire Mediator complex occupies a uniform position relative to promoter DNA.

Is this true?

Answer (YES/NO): NO